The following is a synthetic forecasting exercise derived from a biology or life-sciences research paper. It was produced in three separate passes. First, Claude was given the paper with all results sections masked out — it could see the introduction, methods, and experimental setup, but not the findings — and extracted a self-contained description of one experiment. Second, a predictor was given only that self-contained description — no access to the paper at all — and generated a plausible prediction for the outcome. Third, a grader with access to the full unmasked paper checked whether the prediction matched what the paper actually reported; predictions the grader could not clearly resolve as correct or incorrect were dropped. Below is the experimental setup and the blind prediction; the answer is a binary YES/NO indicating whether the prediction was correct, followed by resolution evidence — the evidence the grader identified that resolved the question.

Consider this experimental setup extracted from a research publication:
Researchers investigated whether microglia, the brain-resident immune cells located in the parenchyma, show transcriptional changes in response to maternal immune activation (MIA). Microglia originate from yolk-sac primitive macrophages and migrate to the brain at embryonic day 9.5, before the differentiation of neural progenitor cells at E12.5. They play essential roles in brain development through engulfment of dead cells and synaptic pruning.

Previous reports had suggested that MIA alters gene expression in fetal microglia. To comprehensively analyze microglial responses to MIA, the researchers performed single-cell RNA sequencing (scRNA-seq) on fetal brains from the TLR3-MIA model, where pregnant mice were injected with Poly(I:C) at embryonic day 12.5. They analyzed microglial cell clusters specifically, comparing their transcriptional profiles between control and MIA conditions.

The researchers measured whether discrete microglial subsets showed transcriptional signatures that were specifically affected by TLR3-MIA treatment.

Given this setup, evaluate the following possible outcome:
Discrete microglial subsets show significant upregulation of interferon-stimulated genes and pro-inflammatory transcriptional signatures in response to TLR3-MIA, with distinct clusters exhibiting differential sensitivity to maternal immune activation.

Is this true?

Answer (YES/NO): NO